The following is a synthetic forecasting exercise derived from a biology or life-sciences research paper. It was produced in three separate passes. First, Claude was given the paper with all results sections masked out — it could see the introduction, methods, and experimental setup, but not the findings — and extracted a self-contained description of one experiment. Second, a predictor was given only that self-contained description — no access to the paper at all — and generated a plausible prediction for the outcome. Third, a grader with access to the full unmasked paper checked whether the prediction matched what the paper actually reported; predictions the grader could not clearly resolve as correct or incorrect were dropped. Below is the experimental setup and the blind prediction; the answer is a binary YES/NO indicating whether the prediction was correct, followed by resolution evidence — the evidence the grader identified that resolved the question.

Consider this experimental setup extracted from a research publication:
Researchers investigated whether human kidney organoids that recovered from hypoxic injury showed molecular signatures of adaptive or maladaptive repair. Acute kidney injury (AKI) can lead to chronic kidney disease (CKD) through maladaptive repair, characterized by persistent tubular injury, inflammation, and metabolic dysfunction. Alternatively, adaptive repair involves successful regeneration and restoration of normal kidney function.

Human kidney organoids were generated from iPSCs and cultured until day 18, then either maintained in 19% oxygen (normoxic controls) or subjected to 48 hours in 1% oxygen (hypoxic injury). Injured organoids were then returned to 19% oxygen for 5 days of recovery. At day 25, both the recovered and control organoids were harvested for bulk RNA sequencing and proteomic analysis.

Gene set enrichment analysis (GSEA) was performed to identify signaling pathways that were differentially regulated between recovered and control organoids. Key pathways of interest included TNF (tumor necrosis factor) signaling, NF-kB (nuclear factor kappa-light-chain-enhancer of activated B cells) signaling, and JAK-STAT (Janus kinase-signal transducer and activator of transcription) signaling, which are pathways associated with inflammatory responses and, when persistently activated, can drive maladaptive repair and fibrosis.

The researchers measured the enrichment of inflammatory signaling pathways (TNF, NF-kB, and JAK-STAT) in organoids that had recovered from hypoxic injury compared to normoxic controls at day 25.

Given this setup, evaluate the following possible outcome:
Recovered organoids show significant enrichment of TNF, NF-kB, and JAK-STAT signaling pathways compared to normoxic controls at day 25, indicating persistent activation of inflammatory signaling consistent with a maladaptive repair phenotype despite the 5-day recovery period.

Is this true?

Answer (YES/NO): YES